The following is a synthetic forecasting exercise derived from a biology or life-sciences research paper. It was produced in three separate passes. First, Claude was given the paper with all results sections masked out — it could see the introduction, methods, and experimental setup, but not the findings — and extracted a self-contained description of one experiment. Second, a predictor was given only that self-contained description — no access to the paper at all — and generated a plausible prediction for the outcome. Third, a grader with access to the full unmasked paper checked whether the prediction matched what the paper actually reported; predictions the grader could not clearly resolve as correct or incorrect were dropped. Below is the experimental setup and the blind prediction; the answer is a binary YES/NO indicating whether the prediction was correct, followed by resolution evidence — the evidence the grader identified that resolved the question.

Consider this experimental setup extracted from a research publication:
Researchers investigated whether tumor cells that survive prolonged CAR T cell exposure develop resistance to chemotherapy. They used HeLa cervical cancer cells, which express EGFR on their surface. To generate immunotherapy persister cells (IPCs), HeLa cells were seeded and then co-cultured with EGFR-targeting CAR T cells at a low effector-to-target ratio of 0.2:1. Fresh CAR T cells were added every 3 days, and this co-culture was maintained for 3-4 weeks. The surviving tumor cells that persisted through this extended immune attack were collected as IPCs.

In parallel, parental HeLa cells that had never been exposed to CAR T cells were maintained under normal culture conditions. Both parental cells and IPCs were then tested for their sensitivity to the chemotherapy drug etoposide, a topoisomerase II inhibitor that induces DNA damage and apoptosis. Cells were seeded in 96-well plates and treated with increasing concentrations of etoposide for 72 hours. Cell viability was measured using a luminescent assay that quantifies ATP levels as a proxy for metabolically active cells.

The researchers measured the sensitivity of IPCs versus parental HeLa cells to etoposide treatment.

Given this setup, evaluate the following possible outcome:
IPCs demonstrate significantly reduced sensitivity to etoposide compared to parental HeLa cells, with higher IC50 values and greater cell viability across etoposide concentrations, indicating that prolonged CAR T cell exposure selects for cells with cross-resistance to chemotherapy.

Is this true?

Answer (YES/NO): YES